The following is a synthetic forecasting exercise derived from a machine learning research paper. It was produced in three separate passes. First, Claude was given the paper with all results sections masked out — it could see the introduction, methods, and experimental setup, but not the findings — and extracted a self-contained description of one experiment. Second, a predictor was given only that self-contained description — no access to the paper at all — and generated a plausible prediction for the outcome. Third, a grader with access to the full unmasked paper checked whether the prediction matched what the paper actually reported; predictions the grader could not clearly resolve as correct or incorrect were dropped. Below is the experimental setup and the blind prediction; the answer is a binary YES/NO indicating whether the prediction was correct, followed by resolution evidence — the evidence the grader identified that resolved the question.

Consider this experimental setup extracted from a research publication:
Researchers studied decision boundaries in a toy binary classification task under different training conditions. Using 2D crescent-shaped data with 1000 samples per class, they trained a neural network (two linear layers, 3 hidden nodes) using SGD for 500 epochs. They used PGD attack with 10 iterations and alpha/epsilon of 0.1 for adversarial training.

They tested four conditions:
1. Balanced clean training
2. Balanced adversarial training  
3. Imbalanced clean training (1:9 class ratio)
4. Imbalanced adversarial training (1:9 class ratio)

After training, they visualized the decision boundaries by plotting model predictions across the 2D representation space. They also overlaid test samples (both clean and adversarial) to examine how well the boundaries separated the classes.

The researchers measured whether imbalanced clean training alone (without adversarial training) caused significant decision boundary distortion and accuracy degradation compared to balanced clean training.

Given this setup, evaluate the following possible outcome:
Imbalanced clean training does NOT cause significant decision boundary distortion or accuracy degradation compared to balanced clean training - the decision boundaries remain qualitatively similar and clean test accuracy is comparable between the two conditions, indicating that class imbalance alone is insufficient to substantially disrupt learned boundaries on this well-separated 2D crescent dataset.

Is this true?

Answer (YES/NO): YES